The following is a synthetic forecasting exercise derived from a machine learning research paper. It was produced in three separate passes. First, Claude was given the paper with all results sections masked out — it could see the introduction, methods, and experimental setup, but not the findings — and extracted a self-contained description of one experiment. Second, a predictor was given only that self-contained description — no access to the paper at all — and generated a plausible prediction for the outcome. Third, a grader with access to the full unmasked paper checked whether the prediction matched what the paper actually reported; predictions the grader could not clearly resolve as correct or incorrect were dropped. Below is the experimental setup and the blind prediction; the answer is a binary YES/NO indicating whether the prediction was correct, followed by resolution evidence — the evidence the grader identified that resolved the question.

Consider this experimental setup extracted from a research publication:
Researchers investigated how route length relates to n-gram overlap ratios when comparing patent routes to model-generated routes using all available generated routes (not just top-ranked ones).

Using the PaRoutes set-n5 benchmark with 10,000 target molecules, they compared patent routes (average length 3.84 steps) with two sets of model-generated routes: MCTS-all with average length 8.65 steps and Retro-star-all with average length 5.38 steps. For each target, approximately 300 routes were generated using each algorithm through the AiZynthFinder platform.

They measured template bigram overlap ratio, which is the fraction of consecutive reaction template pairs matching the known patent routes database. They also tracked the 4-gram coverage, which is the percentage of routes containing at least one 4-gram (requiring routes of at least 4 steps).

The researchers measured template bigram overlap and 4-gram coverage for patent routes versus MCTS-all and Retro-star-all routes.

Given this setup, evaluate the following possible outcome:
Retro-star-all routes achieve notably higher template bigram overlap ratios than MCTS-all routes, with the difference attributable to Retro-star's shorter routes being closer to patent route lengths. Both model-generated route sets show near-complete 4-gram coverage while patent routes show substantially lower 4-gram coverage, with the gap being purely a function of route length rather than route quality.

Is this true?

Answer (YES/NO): NO